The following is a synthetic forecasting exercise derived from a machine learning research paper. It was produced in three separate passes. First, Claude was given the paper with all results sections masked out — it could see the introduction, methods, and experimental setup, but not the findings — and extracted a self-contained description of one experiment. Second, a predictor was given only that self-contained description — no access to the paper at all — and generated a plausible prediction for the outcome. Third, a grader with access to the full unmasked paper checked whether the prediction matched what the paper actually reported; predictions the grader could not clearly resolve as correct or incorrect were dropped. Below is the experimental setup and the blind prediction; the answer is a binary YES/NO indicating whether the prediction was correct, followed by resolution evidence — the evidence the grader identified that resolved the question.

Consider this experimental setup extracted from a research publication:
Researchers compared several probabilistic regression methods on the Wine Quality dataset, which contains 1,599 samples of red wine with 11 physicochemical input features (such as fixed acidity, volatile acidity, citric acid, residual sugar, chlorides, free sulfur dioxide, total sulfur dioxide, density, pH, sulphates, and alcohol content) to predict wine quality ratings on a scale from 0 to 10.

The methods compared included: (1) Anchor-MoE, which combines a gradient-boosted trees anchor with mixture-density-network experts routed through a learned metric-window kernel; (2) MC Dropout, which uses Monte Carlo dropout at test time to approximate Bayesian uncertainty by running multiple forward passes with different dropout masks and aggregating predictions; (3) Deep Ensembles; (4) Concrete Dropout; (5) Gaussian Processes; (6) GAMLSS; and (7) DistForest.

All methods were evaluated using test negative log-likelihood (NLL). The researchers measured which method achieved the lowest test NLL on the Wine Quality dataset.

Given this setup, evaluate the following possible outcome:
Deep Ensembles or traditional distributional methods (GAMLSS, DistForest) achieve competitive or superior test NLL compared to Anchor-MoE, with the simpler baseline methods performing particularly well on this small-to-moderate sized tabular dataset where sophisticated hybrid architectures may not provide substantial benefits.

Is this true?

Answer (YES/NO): YES